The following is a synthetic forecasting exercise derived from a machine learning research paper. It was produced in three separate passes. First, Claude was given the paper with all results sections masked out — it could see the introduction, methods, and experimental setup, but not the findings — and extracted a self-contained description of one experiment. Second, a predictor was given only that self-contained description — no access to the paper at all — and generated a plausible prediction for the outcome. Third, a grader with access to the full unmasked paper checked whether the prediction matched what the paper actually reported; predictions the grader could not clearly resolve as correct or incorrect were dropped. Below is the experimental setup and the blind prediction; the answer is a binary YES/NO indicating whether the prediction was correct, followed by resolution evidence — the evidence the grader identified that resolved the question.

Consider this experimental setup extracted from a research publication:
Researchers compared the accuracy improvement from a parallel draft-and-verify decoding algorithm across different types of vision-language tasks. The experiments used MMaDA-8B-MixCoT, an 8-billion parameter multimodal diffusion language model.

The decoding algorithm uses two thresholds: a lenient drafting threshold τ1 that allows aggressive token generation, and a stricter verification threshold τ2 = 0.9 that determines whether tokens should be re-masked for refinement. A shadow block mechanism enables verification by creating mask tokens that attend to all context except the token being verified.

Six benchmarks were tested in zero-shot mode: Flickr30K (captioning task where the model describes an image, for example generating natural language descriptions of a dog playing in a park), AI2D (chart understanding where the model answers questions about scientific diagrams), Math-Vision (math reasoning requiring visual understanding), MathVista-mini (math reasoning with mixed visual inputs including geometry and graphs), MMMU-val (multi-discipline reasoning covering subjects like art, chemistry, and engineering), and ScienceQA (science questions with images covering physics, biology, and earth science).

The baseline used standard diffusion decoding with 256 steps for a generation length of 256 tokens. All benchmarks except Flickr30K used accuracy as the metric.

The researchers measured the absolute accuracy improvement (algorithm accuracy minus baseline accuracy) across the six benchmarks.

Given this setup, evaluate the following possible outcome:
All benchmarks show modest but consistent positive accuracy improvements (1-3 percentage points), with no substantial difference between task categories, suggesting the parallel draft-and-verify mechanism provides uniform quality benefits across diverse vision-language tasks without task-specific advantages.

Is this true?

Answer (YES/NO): NO